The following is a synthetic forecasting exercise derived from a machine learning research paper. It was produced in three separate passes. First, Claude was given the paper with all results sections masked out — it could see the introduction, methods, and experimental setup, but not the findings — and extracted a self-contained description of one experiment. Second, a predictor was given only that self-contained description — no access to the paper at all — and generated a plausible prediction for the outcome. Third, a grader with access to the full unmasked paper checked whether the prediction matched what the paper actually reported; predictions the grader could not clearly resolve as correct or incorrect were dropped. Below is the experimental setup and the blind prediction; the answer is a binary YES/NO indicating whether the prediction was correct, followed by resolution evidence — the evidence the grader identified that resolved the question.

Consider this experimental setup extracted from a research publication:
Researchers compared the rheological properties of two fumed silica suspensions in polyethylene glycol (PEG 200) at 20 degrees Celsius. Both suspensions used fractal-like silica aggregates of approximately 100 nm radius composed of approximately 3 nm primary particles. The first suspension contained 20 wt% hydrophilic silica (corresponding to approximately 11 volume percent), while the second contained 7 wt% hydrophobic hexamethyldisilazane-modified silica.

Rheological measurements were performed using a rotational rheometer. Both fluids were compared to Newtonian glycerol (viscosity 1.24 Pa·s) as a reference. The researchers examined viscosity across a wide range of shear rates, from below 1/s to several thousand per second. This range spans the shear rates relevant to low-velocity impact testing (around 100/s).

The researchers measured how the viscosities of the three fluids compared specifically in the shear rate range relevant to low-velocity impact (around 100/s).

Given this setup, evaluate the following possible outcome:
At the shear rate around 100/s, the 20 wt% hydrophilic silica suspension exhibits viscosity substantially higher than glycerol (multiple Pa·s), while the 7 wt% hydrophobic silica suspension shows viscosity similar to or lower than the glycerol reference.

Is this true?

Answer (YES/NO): NO